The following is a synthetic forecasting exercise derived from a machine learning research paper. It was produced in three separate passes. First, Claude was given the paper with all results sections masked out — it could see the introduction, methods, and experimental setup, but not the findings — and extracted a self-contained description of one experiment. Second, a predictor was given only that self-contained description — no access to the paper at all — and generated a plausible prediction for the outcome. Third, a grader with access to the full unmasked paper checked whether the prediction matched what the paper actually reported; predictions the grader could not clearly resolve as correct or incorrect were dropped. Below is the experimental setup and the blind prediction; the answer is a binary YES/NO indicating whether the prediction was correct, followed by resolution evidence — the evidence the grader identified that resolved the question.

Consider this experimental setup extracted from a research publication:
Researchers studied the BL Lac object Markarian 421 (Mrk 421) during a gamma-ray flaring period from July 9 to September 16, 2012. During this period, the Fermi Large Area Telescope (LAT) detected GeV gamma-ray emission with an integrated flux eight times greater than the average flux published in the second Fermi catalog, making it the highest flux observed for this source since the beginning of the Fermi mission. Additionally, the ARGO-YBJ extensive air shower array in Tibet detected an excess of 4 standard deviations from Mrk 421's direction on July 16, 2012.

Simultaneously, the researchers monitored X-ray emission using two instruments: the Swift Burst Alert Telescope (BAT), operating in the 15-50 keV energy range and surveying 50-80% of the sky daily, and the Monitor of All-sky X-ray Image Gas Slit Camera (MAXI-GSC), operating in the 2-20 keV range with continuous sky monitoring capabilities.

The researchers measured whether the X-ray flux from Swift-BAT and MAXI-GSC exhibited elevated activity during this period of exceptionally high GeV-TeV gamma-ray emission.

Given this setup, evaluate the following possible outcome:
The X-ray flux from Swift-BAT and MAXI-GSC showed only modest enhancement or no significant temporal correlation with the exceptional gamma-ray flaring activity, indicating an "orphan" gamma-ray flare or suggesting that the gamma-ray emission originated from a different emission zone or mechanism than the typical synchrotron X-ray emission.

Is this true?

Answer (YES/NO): YES